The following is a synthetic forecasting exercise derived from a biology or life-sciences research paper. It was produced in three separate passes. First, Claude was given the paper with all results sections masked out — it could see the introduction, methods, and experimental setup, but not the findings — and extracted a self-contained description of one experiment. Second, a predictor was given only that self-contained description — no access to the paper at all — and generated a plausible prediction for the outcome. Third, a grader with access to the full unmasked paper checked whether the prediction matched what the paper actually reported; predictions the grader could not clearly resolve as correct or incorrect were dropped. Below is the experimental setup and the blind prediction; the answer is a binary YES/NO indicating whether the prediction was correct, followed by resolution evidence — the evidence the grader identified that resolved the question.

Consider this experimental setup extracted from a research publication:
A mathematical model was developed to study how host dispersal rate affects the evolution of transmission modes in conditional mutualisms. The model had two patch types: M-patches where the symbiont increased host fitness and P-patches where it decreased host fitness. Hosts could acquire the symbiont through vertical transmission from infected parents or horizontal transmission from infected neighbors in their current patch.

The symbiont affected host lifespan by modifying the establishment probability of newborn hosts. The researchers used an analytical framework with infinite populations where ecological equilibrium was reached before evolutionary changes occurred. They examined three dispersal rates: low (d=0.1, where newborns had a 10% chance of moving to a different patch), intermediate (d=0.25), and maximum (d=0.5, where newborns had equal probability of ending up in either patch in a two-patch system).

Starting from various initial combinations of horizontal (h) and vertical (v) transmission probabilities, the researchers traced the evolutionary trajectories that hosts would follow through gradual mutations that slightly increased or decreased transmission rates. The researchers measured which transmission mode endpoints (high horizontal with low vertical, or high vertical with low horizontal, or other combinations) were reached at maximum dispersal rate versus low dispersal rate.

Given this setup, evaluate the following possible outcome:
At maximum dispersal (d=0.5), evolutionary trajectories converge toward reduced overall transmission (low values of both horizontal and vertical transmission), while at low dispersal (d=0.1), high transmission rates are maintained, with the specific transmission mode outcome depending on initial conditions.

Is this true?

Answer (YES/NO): NO